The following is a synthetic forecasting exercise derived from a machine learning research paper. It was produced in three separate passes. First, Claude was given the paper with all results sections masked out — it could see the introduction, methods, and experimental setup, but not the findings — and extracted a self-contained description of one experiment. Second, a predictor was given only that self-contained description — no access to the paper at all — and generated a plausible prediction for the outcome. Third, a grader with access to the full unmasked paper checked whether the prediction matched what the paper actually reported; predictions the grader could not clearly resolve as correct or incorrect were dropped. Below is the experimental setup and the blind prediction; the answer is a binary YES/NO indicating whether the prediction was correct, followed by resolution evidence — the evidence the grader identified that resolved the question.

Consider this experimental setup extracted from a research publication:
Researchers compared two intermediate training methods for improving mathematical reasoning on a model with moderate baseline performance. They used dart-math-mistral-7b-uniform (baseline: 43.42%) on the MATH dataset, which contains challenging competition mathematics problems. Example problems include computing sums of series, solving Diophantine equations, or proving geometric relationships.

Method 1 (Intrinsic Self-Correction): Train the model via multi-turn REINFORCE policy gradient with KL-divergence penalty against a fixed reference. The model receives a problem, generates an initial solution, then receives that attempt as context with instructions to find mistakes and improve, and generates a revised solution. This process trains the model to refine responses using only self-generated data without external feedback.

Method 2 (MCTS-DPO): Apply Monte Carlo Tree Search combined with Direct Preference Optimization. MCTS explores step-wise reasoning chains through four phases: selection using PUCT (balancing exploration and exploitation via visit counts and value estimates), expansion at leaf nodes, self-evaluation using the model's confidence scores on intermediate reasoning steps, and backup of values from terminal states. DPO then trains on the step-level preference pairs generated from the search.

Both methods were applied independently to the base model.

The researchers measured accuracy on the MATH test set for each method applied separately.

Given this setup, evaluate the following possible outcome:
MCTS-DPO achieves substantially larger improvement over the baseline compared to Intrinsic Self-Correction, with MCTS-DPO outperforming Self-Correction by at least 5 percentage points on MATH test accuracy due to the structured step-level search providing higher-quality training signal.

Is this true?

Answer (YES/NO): NO